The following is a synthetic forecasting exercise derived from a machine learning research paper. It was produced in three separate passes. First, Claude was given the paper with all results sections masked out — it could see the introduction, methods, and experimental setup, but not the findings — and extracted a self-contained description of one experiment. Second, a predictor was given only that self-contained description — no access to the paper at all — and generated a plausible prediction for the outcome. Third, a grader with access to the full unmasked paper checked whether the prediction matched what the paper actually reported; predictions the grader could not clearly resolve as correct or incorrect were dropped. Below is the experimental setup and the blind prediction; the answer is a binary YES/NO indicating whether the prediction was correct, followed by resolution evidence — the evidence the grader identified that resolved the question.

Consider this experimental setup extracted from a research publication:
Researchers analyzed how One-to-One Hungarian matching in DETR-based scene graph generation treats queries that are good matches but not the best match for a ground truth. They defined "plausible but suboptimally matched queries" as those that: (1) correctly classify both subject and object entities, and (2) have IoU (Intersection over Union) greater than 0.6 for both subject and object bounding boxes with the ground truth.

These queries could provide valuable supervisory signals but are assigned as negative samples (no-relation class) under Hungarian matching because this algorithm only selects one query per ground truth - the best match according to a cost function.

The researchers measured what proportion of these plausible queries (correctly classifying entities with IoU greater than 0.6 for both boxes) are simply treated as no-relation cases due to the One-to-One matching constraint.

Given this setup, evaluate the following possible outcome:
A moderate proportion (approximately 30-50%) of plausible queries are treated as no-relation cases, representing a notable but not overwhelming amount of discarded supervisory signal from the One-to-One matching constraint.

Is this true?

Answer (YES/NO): YES